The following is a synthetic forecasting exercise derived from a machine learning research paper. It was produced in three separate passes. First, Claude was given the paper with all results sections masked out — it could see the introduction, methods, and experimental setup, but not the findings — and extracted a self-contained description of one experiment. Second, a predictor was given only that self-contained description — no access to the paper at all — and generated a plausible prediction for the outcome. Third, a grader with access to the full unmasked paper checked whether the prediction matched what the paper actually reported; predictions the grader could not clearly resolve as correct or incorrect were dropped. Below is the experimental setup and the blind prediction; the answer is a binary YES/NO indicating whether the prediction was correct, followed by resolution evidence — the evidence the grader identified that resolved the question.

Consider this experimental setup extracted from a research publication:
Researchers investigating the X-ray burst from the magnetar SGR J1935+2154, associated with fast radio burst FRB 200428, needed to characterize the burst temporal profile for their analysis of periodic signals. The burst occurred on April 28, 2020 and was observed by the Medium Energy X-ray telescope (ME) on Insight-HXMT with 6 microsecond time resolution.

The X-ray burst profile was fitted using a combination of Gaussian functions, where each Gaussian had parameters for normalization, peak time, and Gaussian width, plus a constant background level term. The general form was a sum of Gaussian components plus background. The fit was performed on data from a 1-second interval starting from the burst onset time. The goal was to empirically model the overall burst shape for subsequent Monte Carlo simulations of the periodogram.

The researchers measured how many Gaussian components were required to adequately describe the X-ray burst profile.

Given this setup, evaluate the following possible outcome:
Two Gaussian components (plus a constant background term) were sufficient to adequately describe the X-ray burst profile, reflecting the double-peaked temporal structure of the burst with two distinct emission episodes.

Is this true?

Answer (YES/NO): NO